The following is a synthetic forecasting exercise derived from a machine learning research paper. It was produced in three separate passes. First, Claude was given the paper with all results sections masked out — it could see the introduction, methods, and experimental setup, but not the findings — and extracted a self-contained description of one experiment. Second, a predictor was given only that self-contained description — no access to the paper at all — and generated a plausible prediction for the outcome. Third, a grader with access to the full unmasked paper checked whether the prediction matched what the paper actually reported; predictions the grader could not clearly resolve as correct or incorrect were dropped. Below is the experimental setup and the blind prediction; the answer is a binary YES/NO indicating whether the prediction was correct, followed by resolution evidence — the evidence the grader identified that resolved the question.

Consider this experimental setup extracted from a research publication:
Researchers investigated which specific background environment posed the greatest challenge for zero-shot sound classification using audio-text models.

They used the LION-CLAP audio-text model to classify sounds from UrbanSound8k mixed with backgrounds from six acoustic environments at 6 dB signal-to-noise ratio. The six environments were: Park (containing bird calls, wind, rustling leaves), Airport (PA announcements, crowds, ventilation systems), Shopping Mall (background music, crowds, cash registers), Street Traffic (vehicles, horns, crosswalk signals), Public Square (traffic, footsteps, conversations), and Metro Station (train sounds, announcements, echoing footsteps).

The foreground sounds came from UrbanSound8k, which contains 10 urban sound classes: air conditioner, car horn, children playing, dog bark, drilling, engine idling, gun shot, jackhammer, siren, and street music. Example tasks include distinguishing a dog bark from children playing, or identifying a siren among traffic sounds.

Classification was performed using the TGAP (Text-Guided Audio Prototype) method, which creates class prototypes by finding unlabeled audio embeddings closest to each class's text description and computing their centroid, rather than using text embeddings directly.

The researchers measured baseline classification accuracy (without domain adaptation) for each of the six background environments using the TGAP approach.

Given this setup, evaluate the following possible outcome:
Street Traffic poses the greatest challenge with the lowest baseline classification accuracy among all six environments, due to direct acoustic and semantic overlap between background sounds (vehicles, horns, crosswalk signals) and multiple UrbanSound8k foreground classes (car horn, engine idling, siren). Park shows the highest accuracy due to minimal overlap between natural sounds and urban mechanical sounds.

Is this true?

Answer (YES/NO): NO